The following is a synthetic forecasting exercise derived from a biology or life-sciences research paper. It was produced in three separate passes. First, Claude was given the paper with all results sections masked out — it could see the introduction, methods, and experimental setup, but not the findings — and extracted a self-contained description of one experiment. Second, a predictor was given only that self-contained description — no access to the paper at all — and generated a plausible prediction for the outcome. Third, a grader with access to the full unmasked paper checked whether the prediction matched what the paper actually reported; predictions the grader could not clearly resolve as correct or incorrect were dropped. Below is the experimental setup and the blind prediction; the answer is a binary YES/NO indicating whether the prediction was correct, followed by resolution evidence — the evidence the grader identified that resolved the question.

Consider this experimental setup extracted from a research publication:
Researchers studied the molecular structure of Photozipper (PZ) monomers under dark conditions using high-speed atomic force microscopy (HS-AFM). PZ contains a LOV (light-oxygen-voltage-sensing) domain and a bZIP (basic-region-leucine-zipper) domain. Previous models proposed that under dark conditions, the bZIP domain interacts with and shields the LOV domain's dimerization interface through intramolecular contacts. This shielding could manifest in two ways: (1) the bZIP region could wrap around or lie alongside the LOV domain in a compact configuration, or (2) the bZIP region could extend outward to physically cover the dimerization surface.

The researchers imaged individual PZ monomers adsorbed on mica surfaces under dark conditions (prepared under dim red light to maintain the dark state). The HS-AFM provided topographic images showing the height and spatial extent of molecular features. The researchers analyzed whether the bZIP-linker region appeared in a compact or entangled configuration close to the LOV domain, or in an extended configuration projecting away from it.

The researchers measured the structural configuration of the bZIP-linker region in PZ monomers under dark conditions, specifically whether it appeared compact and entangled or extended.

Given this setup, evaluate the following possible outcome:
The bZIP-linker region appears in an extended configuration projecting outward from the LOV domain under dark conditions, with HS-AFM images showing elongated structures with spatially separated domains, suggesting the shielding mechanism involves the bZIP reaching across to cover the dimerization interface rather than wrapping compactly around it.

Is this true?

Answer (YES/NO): NO